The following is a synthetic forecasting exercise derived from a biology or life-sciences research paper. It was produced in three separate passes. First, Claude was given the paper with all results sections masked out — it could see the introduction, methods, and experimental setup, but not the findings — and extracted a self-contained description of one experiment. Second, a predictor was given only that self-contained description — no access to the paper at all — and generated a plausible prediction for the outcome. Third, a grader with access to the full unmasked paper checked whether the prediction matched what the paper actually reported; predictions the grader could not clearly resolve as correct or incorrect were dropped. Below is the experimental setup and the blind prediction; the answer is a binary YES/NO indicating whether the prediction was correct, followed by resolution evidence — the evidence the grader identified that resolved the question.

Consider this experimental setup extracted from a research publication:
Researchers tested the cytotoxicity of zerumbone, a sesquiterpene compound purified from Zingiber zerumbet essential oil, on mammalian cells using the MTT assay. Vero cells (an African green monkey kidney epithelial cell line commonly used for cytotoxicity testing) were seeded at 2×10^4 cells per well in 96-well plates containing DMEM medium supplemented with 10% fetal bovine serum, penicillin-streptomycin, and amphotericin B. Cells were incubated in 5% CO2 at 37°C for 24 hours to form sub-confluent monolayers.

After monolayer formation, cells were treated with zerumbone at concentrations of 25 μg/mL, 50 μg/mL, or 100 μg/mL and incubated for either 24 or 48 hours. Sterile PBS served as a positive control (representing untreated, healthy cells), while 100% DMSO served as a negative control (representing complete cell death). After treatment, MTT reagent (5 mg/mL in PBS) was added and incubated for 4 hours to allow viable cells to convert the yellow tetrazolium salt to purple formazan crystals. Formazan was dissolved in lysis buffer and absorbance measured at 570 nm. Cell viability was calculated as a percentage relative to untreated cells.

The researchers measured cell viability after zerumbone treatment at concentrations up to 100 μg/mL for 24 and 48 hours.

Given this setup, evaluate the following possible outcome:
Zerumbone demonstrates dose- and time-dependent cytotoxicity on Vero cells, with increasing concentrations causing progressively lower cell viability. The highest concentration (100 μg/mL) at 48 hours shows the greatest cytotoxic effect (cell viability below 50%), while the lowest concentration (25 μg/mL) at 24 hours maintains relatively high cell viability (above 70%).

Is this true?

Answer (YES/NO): NO